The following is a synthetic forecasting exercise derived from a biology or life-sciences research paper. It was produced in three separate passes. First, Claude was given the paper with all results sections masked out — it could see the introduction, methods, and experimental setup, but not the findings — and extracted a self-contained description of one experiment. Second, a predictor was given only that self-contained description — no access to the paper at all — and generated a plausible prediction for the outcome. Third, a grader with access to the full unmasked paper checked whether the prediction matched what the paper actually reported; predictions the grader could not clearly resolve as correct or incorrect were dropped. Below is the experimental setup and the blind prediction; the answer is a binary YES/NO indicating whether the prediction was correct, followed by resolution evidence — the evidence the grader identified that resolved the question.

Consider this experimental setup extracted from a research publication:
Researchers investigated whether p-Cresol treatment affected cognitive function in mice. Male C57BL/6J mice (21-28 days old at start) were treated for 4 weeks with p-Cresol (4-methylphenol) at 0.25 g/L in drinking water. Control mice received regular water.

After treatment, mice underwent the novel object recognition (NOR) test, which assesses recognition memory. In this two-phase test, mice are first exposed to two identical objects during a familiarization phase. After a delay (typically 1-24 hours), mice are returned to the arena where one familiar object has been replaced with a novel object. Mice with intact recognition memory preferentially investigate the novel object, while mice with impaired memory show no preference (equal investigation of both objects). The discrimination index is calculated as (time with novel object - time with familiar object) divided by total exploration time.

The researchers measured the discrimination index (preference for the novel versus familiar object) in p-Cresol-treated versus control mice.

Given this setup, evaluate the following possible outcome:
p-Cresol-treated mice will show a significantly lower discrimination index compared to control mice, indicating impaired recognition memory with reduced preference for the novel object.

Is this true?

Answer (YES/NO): NO